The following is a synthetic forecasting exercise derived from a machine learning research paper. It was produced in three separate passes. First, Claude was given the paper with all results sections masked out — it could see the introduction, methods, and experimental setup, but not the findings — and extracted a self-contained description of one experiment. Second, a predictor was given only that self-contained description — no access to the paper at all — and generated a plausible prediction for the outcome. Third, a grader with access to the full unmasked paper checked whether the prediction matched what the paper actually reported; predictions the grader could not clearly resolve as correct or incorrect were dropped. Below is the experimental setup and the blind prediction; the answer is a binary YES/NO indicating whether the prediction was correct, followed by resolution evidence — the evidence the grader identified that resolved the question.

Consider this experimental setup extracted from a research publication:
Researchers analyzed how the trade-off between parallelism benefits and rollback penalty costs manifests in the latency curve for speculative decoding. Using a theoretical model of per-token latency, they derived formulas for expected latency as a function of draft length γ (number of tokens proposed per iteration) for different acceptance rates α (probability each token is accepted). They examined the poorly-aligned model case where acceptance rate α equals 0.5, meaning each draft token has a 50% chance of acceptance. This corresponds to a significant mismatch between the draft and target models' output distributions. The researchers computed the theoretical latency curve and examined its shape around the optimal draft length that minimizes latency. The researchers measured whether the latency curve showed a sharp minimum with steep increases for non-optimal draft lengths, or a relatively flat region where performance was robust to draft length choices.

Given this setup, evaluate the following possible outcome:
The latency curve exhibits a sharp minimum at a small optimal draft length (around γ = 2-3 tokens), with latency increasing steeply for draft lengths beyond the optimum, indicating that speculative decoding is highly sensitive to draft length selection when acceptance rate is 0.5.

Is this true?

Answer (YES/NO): NO